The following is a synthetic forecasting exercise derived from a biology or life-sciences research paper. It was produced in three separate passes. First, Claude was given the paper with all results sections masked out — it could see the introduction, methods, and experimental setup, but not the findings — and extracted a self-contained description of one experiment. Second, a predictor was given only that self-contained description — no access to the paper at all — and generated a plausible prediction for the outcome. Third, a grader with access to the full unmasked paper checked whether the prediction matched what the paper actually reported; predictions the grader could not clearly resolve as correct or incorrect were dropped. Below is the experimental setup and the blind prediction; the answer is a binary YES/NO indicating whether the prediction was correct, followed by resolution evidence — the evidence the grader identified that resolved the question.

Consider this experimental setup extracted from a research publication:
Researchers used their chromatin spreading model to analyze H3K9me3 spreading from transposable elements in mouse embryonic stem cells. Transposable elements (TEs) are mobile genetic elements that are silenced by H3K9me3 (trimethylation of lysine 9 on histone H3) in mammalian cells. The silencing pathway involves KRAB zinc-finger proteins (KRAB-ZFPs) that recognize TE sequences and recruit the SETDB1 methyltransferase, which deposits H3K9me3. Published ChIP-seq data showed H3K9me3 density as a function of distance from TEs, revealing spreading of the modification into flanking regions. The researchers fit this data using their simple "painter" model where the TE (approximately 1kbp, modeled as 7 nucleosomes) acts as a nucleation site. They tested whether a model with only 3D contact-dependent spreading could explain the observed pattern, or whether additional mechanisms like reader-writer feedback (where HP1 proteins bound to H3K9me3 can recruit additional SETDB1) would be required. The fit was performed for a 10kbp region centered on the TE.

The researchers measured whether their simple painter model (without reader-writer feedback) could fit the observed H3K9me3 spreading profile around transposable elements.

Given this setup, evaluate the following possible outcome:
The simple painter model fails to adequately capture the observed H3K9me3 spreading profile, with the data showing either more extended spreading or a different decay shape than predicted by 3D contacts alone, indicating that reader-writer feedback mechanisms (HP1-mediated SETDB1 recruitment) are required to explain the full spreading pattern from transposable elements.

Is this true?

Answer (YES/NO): NO